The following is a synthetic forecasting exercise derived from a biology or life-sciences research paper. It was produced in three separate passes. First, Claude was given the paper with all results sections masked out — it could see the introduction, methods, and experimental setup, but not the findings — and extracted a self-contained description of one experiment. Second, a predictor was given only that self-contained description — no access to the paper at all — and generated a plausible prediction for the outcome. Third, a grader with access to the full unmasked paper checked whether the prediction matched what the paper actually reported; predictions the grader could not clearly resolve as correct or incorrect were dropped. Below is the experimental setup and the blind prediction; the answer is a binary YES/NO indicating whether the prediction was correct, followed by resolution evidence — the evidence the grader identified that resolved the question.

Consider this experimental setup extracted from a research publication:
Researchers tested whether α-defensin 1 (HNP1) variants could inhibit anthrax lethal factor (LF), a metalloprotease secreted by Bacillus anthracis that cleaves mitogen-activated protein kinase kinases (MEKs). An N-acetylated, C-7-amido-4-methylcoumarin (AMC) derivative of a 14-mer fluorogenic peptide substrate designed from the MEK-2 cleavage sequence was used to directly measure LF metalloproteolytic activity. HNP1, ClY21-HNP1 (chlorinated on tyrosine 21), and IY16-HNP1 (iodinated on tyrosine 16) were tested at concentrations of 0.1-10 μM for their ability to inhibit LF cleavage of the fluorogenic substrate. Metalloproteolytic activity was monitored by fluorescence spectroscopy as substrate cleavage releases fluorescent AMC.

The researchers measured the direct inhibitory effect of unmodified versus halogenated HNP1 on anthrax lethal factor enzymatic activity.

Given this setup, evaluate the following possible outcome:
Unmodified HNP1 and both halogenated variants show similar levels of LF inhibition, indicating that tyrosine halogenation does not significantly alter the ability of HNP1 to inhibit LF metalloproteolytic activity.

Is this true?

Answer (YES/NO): NO